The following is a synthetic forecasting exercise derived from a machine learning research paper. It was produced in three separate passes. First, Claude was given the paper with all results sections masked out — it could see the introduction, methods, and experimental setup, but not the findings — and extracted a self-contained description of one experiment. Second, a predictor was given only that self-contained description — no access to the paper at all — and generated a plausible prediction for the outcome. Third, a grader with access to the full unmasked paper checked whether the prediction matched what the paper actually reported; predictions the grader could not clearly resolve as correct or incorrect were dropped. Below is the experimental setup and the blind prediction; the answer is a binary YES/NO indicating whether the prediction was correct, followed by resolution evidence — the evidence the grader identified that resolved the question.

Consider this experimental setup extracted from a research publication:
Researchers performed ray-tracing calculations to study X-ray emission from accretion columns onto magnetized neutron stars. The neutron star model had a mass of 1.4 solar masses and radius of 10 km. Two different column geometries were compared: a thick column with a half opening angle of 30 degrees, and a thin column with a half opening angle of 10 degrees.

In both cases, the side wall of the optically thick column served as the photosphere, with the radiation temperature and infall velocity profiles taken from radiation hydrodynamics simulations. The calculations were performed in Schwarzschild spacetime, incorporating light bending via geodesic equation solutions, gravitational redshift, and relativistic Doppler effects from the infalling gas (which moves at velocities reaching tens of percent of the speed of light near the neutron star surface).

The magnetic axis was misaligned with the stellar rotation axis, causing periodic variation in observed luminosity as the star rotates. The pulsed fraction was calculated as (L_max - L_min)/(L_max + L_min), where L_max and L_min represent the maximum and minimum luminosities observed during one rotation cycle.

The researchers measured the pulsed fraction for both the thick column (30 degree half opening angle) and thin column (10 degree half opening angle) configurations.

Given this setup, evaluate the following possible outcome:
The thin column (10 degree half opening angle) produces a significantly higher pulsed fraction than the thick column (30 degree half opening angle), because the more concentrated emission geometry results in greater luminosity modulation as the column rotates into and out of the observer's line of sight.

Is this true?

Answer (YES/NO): NO